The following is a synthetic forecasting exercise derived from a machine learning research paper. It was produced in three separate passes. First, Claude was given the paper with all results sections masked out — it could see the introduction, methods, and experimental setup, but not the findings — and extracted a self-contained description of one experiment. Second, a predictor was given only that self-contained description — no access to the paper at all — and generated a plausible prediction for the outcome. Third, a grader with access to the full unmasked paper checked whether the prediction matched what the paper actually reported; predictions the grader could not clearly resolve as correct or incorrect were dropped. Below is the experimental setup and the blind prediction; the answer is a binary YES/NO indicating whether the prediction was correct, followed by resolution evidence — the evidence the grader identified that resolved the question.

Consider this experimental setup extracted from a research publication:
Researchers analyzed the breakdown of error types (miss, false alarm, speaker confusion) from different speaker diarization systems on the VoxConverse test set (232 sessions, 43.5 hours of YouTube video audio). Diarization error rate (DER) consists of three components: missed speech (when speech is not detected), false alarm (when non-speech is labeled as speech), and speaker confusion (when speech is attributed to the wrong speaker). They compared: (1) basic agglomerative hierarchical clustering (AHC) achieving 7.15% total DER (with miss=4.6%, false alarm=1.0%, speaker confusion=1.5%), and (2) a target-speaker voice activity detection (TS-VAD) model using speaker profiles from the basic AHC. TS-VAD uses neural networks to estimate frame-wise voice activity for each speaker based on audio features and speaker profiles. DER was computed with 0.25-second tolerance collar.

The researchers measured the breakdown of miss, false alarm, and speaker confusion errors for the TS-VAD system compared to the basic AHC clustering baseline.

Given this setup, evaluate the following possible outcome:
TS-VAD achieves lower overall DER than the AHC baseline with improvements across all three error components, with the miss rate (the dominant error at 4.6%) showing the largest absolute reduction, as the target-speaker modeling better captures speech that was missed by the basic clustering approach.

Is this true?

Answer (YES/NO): NO